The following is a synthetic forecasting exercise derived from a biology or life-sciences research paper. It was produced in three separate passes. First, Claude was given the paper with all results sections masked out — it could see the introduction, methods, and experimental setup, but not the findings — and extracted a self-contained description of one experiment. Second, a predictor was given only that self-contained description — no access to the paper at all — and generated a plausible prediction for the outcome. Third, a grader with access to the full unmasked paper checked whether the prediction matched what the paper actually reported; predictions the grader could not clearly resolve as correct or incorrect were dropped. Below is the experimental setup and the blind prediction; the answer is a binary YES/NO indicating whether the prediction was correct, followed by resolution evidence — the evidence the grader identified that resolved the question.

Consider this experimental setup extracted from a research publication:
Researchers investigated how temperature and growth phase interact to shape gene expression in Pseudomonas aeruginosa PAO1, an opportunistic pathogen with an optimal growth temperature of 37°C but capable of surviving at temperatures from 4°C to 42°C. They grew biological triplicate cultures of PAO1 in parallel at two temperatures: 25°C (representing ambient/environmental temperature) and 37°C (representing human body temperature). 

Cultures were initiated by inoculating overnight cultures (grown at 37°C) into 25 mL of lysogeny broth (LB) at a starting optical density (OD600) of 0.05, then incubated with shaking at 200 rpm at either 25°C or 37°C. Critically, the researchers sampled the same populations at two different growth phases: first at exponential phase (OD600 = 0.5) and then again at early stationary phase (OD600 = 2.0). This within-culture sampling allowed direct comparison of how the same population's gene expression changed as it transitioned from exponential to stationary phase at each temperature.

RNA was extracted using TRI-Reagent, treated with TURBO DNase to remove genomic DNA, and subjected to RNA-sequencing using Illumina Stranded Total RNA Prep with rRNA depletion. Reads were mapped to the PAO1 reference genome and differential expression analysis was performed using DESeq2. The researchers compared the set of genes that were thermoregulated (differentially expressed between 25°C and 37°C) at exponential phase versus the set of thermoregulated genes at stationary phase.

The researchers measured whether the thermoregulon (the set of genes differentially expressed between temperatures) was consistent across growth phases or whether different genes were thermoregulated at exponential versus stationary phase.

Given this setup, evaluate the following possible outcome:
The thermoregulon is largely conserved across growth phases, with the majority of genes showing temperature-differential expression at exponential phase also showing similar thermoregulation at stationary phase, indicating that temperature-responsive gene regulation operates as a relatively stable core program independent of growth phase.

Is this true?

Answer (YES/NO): NO